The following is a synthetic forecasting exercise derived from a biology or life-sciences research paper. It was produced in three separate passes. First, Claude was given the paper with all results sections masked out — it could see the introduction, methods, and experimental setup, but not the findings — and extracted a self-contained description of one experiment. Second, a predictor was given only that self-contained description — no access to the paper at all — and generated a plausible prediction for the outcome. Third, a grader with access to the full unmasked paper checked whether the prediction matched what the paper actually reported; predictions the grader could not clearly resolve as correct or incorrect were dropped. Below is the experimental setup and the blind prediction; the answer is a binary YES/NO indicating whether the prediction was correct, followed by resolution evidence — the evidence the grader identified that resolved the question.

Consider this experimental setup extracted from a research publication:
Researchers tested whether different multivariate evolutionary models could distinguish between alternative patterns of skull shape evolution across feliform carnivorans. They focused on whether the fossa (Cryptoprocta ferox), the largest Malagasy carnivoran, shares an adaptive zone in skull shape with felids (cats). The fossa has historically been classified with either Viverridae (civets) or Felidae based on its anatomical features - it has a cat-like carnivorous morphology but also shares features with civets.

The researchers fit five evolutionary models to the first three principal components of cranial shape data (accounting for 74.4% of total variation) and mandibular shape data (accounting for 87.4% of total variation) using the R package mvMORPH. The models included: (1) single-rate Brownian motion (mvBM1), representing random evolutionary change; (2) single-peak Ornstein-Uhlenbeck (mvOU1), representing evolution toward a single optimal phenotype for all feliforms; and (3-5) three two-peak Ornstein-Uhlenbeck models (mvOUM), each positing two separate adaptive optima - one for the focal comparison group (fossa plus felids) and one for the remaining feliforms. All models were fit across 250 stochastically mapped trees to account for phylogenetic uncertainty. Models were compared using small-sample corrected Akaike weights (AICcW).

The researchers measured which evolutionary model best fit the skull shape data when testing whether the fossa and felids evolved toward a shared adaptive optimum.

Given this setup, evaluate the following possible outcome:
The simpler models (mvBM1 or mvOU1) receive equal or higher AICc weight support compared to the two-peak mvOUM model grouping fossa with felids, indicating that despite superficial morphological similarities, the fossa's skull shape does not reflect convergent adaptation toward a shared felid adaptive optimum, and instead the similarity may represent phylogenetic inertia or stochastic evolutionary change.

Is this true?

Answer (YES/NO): YES